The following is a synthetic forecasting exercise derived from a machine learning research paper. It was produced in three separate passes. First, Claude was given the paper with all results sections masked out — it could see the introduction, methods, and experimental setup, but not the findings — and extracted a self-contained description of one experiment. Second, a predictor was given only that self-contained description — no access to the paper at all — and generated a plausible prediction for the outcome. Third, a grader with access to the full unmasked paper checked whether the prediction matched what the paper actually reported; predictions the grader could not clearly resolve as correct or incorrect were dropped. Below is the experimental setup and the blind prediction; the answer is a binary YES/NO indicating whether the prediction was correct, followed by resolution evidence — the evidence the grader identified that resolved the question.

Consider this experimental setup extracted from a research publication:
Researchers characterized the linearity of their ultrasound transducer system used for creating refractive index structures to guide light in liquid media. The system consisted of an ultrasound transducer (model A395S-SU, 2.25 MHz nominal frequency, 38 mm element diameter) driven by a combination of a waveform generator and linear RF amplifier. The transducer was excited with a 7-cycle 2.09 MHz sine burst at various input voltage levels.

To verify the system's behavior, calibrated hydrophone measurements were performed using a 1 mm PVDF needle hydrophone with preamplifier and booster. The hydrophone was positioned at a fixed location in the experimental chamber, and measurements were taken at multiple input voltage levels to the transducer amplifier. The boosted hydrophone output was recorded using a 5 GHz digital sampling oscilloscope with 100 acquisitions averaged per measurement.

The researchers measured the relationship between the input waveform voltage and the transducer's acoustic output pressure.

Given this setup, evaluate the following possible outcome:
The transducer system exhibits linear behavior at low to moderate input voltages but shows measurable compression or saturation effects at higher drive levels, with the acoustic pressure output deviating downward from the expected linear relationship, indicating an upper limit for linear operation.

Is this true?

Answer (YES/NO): NO